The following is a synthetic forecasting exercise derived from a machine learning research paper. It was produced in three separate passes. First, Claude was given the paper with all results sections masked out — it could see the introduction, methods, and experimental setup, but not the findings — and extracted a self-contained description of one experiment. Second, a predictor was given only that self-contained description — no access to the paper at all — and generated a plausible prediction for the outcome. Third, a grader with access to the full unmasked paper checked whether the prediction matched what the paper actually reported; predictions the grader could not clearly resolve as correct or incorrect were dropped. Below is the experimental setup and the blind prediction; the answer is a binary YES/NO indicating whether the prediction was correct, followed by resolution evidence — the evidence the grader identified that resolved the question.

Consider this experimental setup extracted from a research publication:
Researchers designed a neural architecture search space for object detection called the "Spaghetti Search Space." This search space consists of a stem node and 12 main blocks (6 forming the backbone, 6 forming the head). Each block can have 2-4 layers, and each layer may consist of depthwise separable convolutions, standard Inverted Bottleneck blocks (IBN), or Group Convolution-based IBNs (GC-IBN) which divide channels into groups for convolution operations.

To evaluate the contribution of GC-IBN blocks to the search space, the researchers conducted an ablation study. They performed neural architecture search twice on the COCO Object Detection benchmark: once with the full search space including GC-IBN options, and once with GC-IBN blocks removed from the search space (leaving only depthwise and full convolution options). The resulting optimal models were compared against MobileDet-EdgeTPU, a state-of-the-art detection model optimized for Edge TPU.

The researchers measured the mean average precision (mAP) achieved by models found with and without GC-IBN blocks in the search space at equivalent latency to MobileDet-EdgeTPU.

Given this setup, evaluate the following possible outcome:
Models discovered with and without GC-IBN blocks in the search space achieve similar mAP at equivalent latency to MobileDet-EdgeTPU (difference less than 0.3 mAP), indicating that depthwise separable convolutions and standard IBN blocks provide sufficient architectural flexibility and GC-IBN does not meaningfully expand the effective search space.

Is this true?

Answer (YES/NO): NO